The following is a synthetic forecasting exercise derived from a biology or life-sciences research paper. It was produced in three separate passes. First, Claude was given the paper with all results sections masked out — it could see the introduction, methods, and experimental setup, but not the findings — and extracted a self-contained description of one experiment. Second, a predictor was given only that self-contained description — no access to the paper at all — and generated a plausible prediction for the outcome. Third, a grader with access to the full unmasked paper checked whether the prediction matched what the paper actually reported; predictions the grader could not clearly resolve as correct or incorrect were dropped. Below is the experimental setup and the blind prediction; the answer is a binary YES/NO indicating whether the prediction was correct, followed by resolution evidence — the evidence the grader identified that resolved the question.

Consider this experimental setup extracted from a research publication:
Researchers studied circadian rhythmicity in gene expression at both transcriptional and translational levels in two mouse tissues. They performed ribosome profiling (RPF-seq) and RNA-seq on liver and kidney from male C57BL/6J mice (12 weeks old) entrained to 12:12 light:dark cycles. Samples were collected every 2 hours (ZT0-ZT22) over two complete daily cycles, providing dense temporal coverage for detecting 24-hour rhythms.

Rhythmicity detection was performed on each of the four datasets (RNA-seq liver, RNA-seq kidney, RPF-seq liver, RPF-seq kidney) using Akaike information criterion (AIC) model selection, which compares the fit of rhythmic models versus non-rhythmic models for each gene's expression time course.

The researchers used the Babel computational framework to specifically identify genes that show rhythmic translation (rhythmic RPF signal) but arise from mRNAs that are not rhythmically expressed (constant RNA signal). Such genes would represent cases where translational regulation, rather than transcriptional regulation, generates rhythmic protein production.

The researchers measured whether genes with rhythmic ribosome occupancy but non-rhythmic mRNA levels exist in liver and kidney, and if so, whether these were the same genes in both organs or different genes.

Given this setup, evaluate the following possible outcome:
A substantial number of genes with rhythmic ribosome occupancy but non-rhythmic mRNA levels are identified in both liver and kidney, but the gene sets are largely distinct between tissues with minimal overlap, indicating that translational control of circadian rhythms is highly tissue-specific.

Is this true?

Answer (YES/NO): YES